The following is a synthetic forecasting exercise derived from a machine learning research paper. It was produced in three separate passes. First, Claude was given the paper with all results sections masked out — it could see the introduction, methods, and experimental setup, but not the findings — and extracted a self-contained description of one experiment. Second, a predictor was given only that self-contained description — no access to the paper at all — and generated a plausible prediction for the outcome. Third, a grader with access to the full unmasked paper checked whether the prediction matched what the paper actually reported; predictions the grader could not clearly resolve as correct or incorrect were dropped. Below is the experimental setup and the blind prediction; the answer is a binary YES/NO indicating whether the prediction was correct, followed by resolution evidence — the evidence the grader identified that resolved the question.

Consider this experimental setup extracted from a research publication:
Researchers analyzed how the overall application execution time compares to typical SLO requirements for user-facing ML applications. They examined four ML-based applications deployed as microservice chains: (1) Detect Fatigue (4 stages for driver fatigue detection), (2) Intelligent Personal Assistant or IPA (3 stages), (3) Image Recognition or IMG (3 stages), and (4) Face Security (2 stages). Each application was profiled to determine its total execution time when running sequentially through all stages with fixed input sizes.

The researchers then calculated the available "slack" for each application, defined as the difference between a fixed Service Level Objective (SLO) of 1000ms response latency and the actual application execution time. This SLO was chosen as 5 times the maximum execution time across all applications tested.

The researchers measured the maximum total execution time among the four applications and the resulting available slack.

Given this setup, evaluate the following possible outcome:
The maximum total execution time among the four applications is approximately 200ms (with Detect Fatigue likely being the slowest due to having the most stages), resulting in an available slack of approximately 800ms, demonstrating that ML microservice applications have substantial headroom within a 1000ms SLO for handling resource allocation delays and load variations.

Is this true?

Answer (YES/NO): YES